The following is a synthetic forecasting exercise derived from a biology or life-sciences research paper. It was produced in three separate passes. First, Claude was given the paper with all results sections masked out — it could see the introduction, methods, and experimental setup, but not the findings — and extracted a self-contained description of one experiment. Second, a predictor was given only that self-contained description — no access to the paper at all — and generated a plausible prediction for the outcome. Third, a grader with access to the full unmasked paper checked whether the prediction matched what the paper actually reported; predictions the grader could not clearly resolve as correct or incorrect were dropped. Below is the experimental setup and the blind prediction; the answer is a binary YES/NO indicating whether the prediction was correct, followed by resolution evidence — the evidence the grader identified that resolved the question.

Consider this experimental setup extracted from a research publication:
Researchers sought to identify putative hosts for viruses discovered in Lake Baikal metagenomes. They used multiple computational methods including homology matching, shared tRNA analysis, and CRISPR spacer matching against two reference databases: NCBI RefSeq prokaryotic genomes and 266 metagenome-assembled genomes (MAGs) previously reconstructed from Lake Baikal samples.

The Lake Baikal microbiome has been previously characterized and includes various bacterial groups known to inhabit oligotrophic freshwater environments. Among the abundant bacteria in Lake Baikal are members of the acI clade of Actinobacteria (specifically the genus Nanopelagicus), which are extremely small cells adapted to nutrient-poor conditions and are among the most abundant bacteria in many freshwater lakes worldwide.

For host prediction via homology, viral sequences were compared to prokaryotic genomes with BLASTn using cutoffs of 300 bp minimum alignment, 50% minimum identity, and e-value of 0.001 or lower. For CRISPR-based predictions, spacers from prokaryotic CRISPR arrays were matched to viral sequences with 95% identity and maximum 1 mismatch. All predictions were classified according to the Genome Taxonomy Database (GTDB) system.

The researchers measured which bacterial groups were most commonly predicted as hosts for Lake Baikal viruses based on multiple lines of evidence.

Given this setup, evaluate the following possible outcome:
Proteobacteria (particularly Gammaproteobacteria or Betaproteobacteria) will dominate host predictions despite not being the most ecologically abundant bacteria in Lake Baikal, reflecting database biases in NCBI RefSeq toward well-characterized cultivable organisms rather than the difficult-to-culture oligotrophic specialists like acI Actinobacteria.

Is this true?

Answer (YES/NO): NO